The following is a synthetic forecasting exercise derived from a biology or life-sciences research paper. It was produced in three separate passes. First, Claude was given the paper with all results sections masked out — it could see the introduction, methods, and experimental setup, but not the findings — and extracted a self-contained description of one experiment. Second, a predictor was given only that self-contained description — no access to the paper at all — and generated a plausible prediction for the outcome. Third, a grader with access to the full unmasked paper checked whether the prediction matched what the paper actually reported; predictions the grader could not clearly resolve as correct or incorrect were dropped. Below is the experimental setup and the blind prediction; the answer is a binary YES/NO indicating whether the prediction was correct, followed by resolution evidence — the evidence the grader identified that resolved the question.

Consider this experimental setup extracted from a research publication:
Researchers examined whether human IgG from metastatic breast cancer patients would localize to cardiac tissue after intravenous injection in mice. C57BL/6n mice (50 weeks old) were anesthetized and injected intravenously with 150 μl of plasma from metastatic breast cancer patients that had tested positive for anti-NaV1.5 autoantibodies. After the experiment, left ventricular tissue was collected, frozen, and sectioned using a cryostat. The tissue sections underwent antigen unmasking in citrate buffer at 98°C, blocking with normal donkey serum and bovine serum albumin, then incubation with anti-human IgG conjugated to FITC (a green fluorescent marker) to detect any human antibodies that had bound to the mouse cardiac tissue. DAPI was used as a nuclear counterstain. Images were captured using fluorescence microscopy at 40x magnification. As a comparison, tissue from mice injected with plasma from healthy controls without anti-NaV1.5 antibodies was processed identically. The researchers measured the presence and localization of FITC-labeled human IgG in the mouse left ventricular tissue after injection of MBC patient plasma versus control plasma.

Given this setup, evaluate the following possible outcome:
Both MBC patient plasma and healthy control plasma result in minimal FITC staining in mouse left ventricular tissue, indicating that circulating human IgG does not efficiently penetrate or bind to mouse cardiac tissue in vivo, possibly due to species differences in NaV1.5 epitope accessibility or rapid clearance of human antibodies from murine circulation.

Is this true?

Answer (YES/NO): NO